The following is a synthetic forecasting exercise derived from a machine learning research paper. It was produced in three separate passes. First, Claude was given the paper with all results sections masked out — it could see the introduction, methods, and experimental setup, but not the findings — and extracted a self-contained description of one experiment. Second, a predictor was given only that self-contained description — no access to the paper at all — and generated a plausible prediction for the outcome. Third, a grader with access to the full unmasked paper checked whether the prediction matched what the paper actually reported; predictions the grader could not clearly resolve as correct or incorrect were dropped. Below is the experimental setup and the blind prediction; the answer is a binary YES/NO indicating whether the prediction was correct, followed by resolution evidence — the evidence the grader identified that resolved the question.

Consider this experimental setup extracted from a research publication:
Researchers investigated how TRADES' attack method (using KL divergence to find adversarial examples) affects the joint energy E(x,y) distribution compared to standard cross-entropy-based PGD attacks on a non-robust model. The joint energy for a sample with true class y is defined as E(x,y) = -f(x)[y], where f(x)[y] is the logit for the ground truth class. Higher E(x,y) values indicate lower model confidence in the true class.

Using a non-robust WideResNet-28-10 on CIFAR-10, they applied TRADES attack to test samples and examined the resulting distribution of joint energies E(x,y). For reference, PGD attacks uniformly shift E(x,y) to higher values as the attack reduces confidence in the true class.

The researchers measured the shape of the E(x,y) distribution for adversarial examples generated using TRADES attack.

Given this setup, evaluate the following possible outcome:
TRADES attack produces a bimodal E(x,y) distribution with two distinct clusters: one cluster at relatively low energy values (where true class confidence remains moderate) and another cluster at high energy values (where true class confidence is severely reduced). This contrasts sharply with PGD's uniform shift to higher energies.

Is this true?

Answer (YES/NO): YES